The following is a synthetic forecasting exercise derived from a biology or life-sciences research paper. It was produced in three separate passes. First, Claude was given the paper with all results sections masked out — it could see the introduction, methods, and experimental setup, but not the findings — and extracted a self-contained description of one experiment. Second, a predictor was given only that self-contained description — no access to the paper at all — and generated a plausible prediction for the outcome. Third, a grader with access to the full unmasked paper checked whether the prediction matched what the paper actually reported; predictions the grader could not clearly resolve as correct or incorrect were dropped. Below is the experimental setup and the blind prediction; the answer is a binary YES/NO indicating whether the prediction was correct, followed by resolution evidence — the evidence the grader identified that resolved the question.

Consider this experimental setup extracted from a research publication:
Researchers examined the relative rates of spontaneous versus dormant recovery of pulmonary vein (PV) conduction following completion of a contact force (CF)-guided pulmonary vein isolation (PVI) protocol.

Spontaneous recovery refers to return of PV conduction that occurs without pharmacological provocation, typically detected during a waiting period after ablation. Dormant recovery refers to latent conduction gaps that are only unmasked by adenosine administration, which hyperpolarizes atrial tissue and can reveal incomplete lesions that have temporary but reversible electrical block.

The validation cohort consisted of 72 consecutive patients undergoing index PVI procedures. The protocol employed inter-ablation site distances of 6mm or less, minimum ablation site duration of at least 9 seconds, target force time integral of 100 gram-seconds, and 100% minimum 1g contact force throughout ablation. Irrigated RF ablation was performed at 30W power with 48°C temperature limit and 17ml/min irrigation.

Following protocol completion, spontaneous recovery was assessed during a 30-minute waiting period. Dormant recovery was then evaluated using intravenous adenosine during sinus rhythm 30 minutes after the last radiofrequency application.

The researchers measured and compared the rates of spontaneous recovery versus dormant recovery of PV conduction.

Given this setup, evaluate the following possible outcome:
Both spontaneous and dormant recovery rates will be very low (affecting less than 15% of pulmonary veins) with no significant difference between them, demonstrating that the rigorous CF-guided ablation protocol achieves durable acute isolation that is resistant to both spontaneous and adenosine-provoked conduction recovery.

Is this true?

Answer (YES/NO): YES